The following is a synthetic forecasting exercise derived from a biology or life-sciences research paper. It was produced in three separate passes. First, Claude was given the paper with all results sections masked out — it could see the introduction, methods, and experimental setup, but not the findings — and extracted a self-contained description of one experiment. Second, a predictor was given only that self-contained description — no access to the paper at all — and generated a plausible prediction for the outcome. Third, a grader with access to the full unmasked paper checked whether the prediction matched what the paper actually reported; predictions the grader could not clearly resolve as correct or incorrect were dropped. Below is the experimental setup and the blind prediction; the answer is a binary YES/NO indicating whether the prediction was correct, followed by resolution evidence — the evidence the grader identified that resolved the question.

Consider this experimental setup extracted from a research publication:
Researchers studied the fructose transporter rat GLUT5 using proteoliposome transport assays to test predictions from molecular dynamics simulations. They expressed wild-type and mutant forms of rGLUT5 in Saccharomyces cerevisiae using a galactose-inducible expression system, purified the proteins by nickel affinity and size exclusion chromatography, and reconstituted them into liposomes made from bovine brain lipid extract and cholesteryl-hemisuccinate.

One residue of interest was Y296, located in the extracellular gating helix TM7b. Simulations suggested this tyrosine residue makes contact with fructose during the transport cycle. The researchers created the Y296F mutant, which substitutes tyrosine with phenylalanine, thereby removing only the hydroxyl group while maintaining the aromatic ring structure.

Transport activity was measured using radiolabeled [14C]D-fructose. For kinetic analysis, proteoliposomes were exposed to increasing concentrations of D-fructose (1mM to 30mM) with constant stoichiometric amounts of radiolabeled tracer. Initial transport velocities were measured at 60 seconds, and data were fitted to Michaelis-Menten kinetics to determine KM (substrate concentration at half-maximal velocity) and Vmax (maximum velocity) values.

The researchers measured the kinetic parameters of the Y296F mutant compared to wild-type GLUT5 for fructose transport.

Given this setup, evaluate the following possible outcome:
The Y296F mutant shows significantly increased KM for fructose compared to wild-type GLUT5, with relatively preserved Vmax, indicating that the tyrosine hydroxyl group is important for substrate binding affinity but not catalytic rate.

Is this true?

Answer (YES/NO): NO